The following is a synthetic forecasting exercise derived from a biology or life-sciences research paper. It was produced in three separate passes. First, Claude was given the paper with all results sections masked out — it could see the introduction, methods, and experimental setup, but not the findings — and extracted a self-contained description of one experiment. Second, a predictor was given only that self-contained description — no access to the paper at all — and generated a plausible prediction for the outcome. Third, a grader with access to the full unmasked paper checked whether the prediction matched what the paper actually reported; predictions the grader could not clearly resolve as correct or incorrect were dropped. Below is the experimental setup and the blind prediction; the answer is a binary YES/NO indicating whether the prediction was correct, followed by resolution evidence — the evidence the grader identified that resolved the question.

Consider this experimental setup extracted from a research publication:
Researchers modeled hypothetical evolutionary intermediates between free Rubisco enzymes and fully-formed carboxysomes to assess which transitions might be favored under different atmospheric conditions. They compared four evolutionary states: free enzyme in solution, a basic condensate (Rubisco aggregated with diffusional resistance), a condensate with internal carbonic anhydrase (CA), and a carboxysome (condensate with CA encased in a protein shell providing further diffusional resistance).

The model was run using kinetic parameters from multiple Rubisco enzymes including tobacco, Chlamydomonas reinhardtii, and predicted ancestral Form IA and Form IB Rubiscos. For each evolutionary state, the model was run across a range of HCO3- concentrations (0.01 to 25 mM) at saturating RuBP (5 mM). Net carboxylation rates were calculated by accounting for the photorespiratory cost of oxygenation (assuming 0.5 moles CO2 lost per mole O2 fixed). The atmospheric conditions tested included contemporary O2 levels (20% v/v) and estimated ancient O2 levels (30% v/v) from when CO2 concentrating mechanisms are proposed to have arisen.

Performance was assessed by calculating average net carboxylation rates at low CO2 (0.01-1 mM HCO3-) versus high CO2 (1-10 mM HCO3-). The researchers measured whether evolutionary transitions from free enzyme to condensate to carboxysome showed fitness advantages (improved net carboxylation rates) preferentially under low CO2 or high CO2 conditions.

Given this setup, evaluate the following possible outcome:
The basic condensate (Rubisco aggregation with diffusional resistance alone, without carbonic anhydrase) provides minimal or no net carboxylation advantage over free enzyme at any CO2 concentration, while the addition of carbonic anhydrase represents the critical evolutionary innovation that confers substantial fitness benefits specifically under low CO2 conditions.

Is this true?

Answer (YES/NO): NO